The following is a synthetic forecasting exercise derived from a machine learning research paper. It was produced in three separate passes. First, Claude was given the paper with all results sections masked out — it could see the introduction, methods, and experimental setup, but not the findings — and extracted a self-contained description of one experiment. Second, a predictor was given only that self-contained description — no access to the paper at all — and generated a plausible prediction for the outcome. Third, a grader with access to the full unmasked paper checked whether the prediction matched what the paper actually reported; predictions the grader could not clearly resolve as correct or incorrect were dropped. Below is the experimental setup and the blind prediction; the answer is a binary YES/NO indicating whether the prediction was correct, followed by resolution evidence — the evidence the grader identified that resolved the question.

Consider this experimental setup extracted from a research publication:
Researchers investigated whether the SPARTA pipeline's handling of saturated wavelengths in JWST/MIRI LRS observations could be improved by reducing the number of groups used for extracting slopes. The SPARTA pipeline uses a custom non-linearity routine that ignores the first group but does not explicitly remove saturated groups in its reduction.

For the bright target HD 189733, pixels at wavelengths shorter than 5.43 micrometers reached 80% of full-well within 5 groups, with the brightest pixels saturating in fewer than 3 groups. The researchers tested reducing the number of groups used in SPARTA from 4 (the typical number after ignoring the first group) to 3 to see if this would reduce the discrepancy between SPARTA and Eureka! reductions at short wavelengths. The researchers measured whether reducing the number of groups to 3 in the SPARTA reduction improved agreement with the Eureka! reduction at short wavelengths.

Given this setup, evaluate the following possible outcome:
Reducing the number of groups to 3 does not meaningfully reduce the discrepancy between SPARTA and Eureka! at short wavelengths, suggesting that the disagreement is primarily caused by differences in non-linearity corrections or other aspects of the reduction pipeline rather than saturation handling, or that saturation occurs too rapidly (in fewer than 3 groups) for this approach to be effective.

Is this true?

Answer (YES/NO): YES